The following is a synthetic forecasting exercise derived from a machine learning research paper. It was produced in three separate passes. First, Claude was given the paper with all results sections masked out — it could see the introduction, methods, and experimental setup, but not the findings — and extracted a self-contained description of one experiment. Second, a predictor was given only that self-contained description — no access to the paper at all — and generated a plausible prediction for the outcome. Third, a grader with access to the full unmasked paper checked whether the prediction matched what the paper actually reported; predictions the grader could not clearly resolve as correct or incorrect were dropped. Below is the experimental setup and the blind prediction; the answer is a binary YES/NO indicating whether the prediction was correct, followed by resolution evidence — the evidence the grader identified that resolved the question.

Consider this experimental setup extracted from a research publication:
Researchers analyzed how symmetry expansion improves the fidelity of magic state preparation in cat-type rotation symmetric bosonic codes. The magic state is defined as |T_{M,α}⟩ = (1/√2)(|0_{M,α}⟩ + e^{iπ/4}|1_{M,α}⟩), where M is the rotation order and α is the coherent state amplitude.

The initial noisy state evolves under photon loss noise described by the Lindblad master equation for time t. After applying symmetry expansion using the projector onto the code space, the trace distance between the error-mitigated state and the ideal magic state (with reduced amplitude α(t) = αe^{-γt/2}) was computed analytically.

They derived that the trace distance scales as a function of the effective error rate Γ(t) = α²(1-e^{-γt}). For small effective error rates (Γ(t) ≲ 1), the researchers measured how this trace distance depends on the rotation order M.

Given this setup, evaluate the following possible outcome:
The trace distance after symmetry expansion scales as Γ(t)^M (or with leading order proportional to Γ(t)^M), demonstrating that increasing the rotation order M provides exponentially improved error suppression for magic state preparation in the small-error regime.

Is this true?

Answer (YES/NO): YES